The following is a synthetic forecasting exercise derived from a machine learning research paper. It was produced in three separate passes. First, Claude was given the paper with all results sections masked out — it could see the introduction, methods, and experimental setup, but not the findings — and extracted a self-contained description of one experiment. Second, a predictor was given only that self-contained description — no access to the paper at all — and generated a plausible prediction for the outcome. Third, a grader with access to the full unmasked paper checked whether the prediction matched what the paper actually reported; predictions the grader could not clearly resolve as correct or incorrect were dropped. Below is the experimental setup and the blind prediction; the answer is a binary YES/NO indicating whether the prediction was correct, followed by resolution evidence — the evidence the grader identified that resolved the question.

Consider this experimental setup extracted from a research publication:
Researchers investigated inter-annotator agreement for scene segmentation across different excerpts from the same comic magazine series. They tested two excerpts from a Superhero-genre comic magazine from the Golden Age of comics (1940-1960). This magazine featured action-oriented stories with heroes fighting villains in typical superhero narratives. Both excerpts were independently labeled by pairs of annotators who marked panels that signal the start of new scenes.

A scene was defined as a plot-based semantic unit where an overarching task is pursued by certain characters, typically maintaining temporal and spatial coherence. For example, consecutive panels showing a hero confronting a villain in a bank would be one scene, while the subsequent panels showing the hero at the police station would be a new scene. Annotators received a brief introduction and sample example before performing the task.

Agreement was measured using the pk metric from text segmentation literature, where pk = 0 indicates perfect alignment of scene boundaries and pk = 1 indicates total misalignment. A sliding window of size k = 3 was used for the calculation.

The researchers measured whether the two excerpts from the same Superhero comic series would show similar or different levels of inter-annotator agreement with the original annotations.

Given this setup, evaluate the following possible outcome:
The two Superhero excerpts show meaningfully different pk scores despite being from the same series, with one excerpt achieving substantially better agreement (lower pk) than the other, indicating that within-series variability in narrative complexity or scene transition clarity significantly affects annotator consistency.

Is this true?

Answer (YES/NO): NO